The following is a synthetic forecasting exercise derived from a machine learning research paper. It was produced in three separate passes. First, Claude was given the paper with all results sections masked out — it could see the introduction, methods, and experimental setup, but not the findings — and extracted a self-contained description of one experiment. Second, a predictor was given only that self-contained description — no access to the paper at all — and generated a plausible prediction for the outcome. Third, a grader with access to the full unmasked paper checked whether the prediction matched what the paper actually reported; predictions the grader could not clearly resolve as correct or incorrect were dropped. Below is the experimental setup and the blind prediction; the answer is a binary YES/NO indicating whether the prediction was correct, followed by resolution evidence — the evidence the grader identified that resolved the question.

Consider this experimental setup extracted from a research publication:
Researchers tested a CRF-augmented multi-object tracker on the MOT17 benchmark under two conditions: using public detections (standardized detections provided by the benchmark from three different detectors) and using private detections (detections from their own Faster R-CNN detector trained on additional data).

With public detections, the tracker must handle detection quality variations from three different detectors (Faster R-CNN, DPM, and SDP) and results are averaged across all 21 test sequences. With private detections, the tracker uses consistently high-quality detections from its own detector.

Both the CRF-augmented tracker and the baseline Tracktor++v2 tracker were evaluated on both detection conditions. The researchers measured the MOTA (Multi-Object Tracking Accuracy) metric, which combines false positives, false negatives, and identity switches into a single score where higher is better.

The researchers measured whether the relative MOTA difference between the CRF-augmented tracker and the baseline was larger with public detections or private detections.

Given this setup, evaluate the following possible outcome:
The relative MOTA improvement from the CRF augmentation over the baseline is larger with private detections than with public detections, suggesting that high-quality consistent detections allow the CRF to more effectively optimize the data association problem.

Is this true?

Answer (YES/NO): NO